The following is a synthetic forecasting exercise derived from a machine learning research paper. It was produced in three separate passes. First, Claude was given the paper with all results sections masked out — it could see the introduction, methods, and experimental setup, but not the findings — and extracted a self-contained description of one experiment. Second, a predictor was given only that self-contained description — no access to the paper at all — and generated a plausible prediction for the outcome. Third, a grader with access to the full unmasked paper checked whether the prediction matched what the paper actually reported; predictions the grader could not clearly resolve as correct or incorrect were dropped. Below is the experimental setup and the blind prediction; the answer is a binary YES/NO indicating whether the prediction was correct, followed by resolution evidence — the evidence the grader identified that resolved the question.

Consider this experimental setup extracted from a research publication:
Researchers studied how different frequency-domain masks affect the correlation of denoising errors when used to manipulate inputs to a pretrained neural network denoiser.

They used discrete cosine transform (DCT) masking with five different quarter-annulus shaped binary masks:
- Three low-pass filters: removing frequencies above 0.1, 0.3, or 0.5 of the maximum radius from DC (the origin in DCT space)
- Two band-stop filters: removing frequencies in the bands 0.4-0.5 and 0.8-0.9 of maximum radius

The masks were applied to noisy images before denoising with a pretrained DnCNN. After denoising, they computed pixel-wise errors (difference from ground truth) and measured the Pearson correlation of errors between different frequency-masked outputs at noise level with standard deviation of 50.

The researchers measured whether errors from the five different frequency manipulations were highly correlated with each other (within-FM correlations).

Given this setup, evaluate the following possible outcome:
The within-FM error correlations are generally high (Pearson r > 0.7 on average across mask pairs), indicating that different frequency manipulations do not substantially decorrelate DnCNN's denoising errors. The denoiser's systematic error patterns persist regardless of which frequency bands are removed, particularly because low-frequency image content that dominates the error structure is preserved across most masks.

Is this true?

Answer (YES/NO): NO